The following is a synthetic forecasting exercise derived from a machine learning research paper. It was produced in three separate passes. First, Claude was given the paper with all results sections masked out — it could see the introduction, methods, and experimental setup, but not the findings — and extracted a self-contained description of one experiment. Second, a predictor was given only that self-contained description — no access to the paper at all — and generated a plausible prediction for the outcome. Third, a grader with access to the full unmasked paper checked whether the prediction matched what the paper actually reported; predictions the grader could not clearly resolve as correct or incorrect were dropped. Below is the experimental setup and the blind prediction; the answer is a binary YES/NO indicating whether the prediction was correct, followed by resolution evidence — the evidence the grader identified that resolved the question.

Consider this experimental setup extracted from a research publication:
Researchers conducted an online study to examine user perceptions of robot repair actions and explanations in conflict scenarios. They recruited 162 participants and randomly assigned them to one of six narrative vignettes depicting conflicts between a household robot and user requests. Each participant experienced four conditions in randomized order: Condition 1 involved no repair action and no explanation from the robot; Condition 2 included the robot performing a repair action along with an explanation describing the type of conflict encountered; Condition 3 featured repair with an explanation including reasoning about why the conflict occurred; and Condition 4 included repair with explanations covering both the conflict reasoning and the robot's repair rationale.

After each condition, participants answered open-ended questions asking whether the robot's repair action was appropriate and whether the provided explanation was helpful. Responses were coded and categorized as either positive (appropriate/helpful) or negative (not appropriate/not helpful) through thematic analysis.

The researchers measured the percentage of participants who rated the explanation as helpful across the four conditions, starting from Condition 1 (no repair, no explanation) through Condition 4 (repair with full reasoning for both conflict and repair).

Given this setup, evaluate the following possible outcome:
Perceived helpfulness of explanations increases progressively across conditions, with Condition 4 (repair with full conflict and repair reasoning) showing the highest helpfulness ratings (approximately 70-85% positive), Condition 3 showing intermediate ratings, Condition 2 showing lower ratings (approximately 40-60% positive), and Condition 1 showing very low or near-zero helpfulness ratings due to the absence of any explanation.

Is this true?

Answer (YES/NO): NO